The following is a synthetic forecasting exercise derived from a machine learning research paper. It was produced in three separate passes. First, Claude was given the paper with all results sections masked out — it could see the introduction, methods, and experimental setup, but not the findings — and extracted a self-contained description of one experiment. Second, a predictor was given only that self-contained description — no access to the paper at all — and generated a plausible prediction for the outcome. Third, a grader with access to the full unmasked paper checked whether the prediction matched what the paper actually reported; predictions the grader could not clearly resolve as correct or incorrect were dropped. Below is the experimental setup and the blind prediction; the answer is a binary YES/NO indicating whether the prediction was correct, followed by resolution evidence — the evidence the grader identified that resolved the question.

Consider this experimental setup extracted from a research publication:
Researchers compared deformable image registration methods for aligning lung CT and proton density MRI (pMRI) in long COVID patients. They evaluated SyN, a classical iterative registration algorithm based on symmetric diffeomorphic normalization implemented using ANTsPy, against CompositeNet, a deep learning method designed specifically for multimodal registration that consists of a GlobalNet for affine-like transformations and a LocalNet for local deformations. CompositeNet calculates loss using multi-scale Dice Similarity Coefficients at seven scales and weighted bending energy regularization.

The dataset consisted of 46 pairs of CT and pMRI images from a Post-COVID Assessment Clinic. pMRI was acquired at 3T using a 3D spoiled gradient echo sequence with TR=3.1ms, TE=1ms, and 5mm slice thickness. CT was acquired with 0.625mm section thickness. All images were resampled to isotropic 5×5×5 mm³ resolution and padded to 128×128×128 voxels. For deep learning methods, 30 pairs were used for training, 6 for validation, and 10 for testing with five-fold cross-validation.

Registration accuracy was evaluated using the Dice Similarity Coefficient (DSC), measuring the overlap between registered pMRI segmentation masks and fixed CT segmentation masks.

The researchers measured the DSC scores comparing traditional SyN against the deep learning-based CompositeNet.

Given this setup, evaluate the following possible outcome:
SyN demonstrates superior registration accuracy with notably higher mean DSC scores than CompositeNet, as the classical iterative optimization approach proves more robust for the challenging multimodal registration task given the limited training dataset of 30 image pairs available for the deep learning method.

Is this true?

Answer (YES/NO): NO